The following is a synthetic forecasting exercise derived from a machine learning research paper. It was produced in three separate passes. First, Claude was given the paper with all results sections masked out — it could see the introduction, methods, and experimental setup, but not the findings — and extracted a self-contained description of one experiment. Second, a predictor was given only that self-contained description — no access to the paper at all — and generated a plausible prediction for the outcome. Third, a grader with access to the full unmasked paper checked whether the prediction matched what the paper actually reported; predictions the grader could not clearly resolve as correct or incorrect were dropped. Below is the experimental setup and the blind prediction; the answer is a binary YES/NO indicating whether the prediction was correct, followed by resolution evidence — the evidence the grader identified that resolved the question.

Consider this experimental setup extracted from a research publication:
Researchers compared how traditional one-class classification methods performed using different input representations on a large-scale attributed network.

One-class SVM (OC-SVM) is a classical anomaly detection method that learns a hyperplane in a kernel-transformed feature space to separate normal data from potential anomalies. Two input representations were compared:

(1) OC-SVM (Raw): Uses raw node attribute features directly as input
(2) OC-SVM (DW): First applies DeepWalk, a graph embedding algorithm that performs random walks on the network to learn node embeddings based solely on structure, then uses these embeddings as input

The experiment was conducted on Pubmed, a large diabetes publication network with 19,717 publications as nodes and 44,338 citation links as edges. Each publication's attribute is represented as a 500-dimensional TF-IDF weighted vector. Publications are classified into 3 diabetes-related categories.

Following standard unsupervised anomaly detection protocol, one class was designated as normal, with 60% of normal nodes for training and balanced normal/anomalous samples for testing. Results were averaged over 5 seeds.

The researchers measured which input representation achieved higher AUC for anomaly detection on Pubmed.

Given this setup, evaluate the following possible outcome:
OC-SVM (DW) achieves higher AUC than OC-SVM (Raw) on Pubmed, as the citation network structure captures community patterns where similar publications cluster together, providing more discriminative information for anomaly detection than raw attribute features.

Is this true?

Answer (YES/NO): NO